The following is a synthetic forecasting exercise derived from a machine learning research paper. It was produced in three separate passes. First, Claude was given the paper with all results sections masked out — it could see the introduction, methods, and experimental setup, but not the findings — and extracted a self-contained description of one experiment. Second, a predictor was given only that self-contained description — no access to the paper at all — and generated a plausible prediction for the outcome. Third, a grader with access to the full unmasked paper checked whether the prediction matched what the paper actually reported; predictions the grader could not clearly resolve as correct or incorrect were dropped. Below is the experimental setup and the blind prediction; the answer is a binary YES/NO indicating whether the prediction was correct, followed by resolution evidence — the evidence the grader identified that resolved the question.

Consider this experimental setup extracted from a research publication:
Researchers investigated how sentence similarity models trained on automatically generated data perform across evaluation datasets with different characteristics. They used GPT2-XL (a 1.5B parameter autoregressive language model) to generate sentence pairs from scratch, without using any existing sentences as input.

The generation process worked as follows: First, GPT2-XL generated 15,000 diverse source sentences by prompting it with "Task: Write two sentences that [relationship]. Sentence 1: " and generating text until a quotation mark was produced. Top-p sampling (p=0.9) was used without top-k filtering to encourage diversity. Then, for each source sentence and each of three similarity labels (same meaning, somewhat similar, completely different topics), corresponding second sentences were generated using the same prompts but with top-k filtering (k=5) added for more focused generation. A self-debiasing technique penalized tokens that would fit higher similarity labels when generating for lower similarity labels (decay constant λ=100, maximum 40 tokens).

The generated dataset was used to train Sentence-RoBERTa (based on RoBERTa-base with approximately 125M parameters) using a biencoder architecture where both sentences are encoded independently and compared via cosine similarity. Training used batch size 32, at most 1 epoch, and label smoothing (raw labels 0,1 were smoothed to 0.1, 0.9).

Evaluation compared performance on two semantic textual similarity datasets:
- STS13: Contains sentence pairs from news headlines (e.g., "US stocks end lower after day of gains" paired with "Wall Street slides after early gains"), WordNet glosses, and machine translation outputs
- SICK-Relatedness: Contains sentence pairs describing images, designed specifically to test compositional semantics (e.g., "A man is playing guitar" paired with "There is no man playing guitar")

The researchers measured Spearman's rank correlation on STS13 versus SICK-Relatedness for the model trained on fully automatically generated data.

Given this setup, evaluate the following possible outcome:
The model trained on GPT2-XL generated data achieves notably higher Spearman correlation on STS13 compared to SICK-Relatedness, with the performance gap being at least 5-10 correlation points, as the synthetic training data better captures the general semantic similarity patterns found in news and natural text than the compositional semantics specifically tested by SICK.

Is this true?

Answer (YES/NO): NO